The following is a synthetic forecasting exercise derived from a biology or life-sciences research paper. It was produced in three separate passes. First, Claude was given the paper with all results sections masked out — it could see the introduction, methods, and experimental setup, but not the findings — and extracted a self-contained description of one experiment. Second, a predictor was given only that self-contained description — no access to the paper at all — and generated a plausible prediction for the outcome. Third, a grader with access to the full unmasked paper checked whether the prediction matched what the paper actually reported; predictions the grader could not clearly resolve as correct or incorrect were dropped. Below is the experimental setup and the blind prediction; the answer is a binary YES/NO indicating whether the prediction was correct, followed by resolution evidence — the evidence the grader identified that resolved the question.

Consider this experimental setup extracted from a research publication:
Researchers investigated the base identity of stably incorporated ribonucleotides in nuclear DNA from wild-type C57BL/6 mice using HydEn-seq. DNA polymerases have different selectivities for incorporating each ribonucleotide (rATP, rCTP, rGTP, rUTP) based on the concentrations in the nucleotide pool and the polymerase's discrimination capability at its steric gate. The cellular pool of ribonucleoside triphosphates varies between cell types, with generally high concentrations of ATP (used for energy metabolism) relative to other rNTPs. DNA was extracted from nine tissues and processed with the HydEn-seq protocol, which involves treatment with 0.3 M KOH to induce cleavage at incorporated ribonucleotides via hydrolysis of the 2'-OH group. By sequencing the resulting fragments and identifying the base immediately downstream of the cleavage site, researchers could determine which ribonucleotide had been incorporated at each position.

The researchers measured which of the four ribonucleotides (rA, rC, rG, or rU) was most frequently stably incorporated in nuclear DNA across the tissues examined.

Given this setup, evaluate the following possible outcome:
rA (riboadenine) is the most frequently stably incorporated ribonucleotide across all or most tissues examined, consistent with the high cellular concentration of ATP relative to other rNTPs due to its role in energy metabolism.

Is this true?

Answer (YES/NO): NO